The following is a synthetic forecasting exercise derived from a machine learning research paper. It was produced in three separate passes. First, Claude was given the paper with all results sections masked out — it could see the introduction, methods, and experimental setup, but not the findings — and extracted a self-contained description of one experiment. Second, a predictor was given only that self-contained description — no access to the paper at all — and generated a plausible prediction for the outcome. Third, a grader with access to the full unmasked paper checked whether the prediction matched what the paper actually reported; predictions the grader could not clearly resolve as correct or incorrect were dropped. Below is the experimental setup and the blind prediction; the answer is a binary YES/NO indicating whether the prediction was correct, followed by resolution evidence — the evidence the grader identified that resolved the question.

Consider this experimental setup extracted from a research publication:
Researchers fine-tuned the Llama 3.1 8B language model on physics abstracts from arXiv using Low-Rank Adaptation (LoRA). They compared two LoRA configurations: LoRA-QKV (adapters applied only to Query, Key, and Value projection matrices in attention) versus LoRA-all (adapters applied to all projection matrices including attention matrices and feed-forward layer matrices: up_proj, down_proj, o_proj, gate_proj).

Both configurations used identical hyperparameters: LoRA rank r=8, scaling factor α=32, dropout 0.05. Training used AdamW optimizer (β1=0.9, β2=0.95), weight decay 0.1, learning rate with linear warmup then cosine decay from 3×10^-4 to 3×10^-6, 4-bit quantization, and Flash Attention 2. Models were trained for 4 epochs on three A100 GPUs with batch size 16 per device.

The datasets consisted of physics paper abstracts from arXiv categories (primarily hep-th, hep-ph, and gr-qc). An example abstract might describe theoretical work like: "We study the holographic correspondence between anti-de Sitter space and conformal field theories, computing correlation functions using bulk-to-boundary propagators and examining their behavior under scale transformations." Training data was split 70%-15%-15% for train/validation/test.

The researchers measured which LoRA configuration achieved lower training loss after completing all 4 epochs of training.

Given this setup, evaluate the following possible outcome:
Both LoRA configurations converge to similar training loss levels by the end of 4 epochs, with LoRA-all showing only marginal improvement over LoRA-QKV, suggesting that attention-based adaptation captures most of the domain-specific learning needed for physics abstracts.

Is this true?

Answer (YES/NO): NO